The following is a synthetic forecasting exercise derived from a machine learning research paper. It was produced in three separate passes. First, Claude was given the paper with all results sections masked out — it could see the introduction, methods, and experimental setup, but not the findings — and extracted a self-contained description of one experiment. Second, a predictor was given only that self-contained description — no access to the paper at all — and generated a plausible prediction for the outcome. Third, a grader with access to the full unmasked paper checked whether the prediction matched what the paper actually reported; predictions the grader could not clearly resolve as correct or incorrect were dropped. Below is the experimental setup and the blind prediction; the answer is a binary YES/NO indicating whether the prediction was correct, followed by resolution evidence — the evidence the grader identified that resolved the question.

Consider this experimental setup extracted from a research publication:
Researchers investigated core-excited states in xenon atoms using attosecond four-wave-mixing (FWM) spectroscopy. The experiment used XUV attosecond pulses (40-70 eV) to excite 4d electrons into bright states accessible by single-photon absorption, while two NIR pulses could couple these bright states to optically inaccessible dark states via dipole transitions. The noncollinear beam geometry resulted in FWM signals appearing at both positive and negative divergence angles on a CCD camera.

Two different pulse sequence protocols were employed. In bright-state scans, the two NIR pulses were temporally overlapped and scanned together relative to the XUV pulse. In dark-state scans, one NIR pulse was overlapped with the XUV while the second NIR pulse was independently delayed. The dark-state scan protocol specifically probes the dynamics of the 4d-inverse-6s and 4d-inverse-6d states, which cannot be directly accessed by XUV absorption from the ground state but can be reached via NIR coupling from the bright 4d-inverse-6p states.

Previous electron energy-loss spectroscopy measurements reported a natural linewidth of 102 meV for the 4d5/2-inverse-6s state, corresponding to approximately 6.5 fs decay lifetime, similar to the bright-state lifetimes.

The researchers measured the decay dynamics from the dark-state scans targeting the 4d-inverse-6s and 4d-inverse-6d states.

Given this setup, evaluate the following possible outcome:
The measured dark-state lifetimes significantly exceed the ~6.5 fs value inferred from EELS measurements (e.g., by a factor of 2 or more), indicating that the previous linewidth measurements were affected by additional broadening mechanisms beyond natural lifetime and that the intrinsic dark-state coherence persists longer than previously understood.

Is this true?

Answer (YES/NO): NO